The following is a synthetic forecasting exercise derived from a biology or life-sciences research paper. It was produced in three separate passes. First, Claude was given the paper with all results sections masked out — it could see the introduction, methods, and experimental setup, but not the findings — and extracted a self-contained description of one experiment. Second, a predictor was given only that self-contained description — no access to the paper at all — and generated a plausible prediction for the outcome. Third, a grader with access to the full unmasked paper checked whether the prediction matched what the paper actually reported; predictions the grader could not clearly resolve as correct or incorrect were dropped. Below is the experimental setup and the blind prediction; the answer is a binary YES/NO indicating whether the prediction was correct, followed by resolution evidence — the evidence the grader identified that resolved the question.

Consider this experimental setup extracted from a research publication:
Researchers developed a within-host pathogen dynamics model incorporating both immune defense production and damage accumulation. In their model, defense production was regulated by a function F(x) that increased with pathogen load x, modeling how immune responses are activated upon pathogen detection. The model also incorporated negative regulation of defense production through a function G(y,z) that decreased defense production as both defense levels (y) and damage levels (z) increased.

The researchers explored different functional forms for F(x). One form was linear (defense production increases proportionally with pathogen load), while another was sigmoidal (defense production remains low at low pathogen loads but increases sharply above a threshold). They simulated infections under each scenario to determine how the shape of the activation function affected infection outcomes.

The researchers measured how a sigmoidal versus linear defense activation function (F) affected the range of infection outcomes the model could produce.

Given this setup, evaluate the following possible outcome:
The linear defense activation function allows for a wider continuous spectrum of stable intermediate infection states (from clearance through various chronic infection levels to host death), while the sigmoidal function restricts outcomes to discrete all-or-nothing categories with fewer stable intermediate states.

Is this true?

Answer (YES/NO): NO